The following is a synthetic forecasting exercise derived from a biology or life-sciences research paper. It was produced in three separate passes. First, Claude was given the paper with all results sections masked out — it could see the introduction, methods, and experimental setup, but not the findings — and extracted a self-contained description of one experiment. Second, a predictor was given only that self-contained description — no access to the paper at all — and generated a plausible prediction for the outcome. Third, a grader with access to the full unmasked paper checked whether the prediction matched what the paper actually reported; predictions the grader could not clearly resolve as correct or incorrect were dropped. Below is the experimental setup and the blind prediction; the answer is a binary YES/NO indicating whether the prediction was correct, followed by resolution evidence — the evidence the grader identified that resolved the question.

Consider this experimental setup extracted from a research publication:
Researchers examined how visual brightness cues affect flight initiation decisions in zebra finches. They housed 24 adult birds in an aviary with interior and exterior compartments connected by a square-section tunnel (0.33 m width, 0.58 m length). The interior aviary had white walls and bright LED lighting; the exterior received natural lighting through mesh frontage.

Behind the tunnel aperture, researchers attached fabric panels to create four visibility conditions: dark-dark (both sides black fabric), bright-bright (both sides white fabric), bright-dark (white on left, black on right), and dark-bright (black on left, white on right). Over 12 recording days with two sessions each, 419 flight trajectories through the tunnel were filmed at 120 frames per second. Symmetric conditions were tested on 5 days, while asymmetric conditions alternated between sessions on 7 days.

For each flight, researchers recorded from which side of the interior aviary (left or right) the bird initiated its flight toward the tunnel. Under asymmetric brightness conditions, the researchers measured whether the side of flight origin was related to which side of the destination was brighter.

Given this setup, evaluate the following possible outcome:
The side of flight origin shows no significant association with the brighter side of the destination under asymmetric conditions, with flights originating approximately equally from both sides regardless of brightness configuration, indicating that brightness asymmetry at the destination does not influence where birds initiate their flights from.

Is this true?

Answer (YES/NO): NO